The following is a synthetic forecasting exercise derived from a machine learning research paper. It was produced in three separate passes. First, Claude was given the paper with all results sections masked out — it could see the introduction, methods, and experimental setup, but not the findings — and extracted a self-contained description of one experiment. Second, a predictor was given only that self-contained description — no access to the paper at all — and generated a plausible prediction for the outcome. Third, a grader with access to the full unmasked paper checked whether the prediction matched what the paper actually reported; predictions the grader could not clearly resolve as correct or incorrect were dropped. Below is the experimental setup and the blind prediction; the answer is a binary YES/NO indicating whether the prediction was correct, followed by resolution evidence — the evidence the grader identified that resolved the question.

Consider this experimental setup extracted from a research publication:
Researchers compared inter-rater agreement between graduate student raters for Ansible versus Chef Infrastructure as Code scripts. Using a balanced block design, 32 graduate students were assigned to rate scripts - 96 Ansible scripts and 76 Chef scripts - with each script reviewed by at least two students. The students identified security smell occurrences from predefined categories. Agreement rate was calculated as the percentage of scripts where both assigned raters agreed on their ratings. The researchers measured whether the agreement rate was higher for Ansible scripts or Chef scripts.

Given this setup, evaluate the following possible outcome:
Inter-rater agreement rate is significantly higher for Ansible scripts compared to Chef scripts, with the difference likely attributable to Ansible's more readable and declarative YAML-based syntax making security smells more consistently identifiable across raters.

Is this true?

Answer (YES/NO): NO